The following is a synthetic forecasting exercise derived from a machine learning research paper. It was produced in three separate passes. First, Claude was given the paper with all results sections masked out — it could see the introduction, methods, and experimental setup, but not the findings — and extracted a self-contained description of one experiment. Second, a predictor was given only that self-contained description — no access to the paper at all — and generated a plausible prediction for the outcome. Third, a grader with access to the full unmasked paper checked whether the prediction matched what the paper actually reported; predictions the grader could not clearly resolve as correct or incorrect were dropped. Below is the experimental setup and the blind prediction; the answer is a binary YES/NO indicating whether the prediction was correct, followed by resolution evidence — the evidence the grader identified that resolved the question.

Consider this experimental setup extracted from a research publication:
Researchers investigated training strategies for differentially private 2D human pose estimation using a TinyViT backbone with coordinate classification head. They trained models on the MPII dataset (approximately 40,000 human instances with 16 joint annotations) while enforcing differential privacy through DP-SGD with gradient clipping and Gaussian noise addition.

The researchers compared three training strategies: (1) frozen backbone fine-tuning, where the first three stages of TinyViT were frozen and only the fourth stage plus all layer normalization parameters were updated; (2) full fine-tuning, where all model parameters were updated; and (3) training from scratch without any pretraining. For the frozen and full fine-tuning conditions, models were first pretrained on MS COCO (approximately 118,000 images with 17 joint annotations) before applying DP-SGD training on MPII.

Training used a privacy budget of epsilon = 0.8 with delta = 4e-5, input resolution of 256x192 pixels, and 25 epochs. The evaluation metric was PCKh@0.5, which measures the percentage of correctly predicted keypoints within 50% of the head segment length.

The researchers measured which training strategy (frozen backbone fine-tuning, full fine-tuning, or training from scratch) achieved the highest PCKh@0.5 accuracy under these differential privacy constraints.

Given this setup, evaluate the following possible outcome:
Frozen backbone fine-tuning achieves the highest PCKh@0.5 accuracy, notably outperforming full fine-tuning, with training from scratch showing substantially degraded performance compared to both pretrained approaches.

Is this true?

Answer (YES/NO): YES